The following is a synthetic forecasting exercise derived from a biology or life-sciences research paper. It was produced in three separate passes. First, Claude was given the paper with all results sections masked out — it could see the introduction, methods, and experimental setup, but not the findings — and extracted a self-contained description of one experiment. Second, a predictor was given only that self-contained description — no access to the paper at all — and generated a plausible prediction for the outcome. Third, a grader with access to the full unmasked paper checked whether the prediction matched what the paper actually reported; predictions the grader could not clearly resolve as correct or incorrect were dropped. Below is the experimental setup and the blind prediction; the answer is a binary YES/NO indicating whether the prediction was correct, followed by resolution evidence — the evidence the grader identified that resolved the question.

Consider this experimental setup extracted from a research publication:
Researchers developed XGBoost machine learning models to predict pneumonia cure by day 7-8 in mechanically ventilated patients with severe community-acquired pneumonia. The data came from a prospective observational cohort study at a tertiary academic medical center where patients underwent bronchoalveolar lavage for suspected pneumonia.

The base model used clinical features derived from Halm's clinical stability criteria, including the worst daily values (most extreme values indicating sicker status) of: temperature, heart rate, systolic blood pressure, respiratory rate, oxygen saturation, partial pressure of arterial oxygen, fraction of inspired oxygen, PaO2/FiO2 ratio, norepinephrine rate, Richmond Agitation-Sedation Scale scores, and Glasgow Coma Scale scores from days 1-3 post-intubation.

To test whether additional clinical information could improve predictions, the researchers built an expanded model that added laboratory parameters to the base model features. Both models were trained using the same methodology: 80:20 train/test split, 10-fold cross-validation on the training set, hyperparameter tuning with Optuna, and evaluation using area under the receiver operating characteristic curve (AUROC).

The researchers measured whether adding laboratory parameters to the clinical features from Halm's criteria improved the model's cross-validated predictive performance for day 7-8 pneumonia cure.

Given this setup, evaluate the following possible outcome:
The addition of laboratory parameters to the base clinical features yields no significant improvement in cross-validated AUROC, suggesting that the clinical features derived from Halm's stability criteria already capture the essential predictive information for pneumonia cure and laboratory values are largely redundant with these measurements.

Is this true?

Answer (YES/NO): YES